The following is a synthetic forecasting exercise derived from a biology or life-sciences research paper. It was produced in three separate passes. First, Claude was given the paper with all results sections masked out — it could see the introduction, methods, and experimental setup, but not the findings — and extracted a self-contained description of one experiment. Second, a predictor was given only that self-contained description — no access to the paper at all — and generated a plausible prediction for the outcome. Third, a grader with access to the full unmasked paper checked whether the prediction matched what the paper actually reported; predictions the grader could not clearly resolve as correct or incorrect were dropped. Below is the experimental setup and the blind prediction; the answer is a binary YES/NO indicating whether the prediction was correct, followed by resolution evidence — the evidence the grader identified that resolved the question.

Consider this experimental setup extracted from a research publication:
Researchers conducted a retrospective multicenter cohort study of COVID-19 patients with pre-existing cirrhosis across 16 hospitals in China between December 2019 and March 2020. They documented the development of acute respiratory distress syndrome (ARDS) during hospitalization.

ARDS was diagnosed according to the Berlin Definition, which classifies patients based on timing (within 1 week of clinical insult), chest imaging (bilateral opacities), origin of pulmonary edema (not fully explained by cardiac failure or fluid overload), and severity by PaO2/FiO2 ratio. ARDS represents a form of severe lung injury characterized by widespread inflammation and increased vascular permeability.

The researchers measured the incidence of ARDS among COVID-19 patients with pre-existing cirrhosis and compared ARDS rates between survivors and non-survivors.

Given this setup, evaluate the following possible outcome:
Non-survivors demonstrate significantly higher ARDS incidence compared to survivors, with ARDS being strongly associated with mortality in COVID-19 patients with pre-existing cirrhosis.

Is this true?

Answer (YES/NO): YES